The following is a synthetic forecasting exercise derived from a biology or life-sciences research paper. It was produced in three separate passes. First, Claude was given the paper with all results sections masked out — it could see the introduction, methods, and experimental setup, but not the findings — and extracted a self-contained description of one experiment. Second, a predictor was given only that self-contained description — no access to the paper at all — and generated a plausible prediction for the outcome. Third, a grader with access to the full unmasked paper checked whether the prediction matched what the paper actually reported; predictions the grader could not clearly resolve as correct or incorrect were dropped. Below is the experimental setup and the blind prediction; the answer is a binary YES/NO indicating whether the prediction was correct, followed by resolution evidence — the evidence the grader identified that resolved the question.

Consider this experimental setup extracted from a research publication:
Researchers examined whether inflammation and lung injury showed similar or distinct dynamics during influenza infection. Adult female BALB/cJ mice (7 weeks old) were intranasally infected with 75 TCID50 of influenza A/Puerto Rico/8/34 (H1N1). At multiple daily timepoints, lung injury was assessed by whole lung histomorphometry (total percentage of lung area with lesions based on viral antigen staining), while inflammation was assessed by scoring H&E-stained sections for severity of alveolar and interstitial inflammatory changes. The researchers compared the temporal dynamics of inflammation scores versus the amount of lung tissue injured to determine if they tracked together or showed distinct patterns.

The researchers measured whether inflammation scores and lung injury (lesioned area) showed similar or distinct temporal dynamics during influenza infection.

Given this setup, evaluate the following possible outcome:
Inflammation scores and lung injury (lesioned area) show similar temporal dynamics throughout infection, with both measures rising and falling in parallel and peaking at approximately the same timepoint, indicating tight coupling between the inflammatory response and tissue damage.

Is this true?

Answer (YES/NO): NO